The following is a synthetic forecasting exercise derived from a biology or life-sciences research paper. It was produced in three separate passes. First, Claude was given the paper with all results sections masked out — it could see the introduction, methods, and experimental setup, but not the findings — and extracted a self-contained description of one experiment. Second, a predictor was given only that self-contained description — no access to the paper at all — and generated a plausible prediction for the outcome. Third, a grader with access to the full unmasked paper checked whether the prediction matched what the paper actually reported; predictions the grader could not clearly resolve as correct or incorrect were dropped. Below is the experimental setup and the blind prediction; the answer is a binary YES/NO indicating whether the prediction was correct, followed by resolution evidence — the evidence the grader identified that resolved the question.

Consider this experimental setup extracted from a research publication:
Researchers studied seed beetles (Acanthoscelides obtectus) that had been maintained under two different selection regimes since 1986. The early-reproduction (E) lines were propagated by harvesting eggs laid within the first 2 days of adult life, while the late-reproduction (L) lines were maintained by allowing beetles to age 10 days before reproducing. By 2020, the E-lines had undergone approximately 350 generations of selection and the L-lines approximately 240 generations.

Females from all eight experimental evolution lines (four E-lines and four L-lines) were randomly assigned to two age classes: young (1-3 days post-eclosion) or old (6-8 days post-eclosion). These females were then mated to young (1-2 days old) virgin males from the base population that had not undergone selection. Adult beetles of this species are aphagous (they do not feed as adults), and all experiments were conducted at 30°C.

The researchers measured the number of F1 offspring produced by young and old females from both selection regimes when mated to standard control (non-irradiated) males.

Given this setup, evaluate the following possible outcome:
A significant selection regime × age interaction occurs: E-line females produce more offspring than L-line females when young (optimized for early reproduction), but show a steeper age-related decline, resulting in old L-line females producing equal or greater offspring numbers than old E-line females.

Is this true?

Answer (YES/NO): NO